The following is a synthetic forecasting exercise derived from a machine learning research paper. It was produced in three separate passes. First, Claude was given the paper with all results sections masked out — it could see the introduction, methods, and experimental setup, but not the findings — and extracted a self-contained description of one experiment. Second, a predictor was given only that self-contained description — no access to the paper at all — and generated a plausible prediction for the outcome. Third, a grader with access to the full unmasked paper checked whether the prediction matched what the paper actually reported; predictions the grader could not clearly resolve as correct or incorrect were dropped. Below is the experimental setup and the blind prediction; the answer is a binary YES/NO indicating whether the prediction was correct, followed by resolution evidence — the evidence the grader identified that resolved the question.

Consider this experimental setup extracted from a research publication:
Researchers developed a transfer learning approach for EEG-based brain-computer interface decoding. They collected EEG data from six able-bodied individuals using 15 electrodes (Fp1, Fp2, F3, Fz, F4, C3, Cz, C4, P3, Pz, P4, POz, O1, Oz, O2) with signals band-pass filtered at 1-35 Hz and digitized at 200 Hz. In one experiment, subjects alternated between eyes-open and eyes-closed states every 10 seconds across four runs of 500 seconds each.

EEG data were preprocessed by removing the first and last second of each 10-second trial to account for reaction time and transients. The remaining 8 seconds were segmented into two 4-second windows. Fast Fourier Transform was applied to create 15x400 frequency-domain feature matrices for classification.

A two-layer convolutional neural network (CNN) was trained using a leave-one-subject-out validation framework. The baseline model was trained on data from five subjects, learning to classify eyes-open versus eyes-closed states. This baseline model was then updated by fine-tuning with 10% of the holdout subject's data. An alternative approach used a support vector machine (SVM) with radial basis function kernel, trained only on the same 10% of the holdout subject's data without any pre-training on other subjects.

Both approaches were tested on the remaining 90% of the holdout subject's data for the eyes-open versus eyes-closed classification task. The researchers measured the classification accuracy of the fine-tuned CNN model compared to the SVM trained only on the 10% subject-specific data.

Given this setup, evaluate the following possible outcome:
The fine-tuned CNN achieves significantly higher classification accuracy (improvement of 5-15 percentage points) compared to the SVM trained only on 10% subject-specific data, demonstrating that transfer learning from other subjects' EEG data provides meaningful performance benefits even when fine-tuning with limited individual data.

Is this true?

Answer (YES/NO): NO